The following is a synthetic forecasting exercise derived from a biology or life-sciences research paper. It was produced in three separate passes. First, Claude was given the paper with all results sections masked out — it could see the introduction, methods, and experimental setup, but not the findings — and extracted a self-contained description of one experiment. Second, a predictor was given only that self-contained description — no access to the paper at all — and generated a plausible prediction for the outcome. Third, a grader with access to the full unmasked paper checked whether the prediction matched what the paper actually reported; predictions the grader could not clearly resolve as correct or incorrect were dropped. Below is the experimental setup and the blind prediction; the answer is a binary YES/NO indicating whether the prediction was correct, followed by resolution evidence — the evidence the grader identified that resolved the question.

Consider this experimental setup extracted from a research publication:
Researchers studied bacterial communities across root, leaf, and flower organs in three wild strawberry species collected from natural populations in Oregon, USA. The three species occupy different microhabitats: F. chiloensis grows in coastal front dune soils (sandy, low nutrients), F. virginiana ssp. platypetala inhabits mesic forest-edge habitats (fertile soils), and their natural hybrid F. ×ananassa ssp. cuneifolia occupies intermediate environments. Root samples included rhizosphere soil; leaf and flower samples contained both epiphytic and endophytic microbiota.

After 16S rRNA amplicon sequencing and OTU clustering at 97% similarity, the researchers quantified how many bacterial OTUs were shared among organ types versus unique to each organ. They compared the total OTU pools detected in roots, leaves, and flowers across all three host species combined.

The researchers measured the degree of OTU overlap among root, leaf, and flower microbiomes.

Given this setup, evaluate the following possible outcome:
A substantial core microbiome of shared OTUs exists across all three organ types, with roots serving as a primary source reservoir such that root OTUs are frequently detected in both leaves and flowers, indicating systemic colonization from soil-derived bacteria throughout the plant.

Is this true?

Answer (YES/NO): NO